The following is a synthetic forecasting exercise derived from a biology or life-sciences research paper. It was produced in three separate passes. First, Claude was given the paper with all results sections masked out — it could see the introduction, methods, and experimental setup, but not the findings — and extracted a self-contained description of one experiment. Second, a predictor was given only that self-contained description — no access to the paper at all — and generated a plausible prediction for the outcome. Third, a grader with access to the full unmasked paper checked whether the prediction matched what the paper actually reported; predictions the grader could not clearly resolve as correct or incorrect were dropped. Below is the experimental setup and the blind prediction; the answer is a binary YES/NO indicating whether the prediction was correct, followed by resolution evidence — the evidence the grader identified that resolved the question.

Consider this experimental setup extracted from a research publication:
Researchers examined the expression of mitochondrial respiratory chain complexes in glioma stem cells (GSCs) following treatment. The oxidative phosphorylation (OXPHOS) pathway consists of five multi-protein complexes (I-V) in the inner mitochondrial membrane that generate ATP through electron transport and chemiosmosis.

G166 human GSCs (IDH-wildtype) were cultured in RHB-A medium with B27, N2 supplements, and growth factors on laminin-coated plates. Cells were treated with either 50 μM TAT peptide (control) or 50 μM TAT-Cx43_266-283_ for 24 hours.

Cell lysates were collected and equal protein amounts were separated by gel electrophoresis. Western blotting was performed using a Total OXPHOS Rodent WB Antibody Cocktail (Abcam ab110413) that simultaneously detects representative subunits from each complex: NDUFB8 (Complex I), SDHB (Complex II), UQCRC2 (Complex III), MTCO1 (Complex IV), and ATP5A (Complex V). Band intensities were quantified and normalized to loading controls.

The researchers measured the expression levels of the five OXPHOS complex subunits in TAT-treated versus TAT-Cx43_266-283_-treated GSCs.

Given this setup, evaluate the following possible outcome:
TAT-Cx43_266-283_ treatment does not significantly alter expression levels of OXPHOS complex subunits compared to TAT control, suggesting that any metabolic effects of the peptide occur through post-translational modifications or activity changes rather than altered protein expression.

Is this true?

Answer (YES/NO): YES